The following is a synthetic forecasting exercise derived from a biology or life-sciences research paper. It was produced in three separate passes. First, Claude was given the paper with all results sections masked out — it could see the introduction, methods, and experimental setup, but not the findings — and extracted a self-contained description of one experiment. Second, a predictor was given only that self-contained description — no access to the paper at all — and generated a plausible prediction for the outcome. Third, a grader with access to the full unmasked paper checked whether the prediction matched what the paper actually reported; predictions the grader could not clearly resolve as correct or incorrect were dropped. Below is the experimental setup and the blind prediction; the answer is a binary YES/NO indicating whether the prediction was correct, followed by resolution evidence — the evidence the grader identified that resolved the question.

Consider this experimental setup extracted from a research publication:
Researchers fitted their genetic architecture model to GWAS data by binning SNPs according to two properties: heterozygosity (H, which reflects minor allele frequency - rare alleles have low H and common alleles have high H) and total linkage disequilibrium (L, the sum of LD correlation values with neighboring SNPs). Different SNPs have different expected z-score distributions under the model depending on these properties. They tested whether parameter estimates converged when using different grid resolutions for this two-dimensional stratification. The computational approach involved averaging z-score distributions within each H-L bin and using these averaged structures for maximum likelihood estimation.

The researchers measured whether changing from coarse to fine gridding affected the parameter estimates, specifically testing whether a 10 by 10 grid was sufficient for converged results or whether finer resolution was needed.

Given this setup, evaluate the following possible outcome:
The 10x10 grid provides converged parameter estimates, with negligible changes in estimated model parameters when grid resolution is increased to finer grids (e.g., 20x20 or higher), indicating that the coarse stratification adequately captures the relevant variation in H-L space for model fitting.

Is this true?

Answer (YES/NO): YES